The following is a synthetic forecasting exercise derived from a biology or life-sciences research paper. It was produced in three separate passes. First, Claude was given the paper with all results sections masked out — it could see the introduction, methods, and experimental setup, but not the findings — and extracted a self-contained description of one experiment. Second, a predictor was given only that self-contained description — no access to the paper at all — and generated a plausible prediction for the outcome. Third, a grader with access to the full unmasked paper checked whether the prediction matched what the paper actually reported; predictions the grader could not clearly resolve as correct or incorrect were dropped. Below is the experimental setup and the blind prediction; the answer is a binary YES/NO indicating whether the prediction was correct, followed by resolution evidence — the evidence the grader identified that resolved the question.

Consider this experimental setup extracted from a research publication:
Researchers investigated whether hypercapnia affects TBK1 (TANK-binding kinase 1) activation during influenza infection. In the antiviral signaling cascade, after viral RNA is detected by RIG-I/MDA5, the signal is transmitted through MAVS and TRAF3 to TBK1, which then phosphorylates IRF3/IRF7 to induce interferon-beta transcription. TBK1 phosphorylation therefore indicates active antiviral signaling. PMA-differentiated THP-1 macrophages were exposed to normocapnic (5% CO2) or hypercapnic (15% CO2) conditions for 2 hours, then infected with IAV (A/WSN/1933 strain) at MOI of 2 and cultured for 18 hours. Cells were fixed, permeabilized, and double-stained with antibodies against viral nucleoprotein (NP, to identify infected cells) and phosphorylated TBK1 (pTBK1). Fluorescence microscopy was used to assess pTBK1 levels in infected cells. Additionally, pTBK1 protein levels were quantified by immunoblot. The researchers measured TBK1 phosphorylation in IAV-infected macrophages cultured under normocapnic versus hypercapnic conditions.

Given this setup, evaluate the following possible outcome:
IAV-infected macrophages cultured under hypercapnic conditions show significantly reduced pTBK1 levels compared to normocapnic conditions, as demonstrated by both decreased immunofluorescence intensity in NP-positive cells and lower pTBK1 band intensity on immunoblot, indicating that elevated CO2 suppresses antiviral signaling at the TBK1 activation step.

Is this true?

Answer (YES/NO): YES